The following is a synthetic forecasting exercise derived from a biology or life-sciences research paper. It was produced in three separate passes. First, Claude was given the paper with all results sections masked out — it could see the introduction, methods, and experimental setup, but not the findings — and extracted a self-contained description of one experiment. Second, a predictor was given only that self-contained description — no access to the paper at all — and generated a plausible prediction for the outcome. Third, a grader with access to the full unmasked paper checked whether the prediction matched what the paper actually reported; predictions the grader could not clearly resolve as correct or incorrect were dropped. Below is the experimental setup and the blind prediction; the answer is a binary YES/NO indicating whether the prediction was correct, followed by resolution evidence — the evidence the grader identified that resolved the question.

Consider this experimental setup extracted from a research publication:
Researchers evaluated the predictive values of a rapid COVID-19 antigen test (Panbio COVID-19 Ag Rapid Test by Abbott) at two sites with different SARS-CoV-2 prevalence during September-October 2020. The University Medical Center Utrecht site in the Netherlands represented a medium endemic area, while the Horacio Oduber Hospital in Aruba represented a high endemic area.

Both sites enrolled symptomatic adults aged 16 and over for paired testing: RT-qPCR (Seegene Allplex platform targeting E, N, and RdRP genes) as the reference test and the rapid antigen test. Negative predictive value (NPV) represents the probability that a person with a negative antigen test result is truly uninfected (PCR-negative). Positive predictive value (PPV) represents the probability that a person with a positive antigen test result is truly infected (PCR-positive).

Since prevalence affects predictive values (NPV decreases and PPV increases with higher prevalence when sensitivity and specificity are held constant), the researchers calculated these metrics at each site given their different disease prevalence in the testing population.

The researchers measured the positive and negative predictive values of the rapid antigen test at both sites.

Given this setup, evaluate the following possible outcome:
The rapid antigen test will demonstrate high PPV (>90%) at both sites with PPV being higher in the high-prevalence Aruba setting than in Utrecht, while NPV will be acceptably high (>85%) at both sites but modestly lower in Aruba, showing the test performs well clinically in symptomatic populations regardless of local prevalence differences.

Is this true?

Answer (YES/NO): NO